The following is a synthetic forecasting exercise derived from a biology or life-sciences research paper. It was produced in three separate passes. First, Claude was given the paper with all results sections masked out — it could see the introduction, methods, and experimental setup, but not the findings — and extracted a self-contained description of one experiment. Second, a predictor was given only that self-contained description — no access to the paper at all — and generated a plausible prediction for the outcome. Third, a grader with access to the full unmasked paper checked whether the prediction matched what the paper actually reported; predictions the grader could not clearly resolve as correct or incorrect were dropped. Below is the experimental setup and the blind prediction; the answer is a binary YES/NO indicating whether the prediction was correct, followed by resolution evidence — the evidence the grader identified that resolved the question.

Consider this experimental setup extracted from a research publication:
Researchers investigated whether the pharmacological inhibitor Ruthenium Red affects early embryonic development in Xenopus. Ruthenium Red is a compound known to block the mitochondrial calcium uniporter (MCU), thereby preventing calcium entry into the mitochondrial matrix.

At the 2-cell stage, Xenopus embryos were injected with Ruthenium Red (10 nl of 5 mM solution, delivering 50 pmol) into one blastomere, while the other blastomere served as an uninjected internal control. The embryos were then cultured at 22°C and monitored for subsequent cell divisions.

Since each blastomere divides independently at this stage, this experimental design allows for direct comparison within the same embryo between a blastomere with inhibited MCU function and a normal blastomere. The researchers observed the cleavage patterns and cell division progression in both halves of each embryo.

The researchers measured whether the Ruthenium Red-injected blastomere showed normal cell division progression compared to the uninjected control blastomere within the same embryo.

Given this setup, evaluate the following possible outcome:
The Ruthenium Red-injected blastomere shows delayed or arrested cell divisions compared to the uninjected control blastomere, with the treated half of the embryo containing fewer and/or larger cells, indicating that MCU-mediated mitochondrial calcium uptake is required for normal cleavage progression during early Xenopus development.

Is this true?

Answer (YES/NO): YES